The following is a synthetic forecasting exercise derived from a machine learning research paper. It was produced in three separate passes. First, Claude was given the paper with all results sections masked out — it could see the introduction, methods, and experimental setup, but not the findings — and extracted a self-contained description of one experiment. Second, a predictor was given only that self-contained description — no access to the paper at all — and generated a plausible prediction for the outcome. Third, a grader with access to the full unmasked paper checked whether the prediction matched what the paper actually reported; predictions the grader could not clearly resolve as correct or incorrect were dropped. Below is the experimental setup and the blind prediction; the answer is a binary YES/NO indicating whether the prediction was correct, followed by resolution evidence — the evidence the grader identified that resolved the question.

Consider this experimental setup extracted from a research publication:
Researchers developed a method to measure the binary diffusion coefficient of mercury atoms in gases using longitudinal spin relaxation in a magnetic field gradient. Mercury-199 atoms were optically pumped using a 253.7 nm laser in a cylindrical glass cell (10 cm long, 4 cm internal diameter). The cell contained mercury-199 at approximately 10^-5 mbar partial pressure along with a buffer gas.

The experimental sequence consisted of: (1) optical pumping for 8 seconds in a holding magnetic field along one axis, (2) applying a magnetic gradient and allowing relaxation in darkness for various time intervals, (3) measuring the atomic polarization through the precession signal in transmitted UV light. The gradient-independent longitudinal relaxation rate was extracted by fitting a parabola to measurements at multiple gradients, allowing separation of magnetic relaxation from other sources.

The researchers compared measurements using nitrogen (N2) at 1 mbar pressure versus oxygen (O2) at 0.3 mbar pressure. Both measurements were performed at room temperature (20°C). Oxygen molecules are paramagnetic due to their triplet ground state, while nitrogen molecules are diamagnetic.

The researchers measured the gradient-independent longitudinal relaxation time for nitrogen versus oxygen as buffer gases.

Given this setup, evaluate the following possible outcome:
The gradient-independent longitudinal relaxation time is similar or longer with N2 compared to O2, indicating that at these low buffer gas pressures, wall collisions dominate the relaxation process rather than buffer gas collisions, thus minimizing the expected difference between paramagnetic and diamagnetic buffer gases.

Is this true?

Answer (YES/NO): NO